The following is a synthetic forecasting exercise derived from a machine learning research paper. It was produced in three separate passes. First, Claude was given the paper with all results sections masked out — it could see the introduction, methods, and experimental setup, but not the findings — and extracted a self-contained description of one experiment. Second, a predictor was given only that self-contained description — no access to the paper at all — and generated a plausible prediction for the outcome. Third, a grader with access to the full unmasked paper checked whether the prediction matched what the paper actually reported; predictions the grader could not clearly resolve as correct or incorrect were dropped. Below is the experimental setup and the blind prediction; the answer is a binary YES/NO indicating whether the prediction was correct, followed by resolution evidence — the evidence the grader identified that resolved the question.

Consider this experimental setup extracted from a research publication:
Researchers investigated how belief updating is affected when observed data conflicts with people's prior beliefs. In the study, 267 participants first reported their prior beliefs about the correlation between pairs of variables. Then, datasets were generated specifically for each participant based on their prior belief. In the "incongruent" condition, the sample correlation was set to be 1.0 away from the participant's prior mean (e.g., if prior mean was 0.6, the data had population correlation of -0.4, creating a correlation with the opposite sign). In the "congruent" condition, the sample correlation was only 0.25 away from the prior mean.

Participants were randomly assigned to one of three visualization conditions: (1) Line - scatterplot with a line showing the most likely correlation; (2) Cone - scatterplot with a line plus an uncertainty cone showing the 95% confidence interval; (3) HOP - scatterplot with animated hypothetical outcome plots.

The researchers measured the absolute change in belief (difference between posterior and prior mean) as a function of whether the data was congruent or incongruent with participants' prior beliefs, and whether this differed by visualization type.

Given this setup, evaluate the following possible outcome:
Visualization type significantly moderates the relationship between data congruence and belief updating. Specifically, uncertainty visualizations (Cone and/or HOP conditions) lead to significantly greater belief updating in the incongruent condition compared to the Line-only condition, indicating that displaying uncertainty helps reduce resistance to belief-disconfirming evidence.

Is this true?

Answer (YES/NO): NO